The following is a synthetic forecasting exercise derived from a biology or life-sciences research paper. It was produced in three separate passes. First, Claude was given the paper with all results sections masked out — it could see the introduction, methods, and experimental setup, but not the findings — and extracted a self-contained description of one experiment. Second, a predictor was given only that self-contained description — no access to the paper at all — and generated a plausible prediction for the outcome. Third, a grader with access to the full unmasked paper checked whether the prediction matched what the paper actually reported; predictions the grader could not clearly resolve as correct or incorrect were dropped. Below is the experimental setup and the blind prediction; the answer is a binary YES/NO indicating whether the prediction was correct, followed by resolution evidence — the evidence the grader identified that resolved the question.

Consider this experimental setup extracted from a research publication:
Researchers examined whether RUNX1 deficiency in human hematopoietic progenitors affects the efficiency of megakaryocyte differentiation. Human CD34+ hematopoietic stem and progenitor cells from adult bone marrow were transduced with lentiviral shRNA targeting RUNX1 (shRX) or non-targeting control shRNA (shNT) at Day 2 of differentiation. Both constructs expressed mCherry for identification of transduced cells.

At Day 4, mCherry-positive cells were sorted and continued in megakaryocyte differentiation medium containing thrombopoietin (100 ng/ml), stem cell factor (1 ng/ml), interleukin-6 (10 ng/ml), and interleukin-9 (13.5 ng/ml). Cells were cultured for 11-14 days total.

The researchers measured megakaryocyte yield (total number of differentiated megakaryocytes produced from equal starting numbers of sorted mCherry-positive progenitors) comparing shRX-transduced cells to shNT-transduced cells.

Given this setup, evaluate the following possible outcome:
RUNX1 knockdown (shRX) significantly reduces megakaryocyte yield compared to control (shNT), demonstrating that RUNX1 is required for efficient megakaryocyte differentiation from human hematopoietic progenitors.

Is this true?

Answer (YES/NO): YES